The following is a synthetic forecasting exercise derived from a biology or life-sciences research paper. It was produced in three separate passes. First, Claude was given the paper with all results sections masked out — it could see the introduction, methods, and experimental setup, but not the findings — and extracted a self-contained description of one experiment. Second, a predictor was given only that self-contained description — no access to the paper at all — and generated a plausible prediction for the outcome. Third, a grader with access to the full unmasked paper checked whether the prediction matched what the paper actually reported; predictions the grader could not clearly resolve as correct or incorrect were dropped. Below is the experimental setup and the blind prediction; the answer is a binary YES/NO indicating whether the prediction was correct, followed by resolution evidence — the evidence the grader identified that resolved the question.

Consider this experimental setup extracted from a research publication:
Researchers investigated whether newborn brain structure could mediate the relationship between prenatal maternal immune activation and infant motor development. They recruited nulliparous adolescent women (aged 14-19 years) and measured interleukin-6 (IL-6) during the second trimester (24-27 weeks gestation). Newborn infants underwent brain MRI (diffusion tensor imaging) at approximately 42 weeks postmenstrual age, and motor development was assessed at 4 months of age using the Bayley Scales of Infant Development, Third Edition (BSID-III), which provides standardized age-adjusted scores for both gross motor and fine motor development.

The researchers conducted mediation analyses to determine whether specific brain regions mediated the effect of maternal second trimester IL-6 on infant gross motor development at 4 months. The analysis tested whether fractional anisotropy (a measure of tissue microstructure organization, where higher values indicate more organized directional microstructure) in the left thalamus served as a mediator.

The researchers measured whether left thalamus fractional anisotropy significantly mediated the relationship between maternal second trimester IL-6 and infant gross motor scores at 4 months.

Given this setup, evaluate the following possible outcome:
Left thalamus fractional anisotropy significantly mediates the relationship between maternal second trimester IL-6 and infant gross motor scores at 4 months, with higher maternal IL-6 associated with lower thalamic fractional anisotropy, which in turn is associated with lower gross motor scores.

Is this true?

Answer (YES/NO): NO